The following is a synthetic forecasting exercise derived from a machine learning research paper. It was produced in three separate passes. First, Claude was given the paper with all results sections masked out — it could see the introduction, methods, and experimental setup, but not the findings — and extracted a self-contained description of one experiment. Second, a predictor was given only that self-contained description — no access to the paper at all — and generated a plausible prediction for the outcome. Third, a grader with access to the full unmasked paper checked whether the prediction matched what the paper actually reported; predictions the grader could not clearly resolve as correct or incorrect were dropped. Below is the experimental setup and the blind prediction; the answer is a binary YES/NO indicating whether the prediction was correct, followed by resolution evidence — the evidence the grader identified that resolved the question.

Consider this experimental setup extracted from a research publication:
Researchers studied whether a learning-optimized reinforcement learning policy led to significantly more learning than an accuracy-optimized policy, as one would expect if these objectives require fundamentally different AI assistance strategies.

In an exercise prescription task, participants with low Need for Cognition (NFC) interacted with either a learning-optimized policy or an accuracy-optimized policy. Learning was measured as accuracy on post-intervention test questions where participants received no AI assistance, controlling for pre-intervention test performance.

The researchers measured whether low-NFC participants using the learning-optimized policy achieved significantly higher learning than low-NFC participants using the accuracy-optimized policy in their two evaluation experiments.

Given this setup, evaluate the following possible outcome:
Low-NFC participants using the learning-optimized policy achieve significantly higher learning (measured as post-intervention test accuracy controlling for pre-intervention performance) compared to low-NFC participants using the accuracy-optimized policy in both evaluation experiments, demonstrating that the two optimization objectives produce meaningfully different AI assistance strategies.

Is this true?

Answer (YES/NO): NO